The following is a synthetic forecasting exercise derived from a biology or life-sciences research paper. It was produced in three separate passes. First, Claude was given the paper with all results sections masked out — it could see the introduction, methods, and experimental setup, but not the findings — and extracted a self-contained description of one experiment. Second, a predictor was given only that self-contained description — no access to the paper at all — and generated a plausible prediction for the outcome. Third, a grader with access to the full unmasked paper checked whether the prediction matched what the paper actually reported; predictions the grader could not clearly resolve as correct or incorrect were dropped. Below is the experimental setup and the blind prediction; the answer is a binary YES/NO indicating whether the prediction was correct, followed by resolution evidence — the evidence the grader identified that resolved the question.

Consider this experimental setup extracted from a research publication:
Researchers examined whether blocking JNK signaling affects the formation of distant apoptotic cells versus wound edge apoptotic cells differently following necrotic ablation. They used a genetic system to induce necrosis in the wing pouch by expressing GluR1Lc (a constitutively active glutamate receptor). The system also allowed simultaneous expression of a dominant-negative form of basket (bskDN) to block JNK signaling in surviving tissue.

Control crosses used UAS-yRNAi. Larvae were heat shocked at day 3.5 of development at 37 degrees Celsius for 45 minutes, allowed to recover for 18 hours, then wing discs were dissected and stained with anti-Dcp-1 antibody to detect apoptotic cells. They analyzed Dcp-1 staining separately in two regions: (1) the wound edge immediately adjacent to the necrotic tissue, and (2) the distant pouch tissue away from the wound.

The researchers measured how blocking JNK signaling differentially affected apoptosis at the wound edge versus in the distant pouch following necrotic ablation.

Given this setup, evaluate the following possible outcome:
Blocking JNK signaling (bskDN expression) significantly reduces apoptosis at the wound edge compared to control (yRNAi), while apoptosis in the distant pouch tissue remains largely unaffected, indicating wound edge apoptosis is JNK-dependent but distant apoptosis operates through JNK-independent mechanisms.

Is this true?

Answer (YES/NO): YES